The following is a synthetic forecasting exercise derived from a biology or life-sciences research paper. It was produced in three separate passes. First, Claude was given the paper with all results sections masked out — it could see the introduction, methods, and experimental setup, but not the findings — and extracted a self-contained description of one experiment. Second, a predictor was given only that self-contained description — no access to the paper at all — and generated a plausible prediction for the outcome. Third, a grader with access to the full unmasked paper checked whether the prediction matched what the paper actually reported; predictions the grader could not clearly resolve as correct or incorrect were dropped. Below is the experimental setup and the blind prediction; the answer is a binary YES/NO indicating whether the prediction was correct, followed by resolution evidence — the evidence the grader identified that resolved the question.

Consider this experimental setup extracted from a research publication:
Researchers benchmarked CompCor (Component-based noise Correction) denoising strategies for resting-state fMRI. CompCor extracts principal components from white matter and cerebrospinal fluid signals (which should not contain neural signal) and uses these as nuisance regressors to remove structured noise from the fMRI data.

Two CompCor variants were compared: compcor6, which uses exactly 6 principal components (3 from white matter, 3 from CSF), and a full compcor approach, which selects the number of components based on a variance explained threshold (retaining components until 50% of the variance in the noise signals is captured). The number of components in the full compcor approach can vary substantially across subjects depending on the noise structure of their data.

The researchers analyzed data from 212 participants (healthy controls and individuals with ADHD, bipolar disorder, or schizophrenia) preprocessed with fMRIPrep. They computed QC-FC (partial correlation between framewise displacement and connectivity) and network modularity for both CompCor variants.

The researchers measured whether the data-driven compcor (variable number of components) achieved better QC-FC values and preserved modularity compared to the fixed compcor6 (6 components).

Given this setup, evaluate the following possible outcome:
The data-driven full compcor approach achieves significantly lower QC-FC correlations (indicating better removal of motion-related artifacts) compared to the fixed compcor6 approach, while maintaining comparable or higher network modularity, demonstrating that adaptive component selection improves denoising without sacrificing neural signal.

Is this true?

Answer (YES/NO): YES